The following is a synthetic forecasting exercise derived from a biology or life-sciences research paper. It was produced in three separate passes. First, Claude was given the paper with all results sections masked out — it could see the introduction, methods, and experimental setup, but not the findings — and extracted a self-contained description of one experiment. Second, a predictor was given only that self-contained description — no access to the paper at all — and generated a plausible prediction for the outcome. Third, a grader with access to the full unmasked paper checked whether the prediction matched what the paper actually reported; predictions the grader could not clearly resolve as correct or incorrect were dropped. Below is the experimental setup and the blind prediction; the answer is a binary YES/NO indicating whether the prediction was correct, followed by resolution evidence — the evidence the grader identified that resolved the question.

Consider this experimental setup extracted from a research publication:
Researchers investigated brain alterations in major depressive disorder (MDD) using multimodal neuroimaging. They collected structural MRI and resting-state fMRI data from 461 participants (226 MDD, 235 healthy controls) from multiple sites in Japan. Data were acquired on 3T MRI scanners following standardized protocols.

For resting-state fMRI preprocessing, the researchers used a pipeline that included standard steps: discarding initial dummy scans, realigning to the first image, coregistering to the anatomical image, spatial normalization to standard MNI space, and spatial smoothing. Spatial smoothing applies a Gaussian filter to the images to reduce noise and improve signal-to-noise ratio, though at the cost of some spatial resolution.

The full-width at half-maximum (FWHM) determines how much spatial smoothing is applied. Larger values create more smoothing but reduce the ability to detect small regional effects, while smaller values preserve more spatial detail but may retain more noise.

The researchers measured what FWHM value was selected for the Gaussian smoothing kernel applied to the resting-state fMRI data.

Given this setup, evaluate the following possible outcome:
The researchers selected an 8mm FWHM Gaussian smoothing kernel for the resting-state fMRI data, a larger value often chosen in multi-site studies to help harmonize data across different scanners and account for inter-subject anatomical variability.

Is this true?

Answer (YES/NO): YES